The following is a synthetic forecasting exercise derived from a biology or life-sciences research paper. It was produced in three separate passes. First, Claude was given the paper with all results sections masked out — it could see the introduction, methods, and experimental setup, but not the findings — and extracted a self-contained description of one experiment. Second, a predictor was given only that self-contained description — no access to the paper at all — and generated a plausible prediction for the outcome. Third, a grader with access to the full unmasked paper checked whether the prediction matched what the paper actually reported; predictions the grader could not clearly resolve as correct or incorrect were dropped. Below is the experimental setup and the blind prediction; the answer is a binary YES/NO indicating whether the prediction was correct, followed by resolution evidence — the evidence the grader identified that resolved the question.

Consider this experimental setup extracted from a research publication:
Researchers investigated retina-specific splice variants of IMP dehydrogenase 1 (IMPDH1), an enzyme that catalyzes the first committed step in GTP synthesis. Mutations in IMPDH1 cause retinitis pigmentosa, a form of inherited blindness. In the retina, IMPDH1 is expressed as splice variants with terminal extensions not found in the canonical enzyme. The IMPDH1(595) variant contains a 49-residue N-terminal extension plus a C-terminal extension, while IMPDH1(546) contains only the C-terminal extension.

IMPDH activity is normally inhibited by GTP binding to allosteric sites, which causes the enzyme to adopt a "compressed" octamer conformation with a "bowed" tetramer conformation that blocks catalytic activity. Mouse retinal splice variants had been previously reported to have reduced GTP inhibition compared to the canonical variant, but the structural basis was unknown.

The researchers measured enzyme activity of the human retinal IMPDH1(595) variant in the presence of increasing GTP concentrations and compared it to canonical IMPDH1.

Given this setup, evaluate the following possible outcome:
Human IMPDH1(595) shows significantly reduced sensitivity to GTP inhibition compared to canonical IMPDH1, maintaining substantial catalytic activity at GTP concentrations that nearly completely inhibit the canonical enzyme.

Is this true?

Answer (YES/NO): YES